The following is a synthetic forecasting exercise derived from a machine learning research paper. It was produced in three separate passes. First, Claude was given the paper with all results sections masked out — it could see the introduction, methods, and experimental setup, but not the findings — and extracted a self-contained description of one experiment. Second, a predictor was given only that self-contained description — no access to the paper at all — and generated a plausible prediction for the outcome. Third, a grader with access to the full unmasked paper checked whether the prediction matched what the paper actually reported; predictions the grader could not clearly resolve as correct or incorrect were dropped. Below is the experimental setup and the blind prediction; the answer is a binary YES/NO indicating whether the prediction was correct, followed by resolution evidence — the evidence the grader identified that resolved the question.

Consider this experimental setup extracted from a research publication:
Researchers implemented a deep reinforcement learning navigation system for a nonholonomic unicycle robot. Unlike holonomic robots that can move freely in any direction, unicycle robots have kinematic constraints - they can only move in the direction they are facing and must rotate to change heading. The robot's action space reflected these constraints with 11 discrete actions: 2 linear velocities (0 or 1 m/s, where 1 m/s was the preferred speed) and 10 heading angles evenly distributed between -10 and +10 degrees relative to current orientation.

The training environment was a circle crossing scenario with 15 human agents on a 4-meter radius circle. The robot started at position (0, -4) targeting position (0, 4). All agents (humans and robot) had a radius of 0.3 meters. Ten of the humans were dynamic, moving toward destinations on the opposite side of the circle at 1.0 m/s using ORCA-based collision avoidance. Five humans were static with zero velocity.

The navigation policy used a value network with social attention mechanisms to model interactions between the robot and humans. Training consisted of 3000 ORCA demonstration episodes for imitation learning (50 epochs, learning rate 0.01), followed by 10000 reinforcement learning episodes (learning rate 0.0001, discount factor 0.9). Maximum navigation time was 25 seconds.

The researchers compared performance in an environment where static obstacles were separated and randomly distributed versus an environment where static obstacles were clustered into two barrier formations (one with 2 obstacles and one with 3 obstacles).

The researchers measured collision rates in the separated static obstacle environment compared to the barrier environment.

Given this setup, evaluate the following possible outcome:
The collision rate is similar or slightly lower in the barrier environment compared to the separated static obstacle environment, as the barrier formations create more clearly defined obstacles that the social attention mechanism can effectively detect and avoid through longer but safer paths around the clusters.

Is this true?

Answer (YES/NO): YES